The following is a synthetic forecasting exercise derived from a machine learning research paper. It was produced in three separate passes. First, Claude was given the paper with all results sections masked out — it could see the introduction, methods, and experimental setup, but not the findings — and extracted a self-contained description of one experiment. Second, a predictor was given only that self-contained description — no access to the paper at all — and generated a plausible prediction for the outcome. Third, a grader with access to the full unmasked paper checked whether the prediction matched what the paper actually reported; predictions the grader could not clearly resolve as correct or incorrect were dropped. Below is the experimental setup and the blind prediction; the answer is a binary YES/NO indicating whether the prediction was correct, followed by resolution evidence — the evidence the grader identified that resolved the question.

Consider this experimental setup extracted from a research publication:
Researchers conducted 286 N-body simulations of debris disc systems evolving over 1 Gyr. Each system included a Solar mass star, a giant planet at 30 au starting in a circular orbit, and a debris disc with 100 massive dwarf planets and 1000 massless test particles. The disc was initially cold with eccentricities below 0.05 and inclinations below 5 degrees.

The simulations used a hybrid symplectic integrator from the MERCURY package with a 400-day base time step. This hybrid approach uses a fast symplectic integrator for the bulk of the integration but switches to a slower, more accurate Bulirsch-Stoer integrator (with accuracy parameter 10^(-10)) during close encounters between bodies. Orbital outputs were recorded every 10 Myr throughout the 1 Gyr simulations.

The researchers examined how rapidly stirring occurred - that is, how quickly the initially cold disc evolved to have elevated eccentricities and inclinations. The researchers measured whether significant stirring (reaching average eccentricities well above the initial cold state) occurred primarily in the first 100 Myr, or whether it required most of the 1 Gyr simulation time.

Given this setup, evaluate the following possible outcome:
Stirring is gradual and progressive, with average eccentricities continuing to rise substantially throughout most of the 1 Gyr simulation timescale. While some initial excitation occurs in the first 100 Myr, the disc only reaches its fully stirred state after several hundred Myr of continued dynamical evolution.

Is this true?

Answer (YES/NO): NO